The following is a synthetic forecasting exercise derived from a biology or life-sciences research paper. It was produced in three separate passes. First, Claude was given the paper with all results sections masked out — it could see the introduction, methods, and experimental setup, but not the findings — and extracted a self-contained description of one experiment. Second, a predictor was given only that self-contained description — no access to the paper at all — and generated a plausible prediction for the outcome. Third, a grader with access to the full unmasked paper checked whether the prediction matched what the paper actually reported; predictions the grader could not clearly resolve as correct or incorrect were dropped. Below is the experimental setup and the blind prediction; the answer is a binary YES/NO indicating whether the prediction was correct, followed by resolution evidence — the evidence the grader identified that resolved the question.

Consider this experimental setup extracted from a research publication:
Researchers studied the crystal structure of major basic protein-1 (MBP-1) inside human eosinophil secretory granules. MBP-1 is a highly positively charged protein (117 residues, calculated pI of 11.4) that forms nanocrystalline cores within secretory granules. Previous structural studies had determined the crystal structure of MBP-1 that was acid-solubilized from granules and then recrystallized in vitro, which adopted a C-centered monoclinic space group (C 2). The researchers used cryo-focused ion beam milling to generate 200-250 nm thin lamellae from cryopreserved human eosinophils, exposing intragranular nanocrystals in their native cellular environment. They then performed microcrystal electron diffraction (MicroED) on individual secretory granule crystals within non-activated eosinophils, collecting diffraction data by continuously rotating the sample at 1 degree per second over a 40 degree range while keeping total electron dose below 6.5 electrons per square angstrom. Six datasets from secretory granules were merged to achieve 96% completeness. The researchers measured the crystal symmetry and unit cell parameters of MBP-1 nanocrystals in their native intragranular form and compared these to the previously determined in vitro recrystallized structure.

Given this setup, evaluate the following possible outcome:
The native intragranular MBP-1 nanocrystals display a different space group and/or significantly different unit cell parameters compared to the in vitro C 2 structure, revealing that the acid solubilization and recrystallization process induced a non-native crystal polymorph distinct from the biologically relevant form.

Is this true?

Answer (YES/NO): YES